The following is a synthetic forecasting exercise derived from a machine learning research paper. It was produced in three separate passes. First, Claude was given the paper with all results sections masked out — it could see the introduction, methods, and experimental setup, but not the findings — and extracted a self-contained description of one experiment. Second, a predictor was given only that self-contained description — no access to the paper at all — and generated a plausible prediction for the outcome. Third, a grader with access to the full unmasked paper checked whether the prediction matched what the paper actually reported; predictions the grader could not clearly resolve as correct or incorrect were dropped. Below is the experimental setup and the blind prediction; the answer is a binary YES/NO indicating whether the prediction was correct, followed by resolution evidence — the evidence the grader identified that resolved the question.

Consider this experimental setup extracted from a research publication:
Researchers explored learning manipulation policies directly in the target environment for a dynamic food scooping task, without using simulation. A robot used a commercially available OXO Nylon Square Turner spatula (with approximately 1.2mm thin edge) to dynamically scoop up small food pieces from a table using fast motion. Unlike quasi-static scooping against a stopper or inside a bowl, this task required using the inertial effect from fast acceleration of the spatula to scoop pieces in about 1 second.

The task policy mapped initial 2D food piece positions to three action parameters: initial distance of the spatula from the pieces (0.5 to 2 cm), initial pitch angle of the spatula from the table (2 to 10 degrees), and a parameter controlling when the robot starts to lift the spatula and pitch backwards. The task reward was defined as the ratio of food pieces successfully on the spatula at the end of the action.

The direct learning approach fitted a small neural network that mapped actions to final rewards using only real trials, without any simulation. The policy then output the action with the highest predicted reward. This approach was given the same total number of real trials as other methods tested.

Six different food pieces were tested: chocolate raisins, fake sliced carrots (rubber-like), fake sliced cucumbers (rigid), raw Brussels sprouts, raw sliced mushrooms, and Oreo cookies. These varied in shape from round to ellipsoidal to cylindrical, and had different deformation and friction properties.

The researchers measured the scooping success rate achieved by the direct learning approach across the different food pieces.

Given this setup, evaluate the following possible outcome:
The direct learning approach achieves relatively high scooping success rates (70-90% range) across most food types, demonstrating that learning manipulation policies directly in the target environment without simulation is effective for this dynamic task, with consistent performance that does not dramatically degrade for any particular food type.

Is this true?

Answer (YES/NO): NO